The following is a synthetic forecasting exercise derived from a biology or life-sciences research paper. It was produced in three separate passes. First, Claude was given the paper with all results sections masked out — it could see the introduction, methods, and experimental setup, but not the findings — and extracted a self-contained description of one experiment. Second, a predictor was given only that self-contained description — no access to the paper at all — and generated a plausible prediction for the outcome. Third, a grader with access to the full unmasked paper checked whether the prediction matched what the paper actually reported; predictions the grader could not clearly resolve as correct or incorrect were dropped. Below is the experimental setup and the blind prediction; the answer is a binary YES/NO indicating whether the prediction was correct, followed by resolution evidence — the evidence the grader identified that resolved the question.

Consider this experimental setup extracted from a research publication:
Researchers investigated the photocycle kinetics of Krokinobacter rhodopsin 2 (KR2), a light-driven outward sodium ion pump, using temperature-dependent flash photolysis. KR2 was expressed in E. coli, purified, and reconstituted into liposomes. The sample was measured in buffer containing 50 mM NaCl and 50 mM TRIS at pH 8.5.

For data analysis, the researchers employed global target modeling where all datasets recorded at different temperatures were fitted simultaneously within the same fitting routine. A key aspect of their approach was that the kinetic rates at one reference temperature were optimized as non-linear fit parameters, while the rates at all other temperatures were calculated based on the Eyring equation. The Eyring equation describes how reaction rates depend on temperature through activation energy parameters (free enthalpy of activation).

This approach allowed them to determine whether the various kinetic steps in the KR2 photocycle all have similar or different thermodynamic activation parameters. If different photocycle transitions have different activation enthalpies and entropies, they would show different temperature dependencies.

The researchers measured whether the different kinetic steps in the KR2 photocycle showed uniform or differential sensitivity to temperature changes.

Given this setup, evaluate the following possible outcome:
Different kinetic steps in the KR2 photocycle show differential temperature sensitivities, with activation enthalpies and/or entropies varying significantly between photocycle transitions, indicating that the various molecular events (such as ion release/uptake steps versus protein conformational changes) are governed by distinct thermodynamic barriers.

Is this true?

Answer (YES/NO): YES